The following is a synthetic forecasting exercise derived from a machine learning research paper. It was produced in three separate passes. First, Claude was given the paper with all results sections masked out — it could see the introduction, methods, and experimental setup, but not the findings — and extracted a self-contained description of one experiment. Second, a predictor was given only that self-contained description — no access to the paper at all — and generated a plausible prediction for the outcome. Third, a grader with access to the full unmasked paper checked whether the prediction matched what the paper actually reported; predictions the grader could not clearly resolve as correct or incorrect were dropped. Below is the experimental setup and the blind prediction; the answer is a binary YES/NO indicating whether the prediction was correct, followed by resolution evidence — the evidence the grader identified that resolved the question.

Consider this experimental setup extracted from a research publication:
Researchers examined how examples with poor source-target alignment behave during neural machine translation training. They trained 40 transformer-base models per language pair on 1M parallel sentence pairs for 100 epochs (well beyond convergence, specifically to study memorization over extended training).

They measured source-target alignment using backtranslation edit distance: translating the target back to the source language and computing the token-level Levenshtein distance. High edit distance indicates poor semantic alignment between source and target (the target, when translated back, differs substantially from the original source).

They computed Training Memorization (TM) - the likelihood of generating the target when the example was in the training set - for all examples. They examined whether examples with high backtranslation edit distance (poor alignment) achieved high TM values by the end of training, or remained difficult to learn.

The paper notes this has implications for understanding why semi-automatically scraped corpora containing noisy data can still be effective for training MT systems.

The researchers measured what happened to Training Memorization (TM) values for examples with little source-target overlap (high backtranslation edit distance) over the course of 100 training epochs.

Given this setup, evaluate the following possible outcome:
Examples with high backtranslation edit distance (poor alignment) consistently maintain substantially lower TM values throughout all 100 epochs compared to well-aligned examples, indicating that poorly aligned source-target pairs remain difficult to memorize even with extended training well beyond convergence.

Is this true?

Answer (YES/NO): YES